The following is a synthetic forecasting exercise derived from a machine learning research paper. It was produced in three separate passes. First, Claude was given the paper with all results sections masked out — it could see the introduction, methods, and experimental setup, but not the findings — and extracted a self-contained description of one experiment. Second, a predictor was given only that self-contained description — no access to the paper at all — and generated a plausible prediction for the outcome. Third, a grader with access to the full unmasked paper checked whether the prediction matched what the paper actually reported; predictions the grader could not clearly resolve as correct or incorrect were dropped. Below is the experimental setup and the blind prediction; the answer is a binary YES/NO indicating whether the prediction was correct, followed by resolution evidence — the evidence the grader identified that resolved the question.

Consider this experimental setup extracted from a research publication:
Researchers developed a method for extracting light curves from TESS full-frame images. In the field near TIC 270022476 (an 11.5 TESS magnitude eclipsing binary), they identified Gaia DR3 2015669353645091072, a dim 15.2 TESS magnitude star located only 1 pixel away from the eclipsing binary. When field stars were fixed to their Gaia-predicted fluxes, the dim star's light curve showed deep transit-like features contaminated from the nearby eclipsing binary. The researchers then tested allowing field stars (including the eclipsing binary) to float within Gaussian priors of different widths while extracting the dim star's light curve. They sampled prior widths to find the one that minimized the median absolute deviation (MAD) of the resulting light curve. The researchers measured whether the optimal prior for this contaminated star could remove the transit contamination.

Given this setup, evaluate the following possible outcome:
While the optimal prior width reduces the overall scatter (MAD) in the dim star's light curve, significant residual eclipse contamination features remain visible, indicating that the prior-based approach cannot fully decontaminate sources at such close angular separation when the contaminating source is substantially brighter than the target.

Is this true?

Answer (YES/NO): NO